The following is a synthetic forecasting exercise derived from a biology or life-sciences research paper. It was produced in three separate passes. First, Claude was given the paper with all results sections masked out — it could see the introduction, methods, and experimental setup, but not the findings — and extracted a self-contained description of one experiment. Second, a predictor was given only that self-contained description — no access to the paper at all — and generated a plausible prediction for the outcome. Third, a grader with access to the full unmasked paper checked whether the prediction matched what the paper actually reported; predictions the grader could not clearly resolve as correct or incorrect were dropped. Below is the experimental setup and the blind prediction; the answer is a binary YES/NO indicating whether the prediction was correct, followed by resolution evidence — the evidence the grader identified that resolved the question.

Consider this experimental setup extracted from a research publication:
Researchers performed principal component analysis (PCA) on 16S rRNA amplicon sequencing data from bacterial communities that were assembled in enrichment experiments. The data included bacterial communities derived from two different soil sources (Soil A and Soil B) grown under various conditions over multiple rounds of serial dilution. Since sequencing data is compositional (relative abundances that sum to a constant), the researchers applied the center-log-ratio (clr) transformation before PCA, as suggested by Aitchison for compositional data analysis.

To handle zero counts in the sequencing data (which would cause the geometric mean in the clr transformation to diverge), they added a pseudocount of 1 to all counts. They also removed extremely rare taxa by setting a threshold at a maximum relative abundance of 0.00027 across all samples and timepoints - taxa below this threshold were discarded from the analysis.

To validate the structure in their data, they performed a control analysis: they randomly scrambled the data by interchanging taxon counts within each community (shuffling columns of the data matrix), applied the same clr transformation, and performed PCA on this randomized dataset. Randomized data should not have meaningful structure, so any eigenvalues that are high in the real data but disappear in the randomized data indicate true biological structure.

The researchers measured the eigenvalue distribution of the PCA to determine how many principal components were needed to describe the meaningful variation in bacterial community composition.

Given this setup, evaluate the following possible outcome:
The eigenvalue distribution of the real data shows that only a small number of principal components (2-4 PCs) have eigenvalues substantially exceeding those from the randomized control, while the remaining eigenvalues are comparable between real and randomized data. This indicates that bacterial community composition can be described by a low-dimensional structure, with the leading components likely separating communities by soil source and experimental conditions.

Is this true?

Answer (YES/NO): YES